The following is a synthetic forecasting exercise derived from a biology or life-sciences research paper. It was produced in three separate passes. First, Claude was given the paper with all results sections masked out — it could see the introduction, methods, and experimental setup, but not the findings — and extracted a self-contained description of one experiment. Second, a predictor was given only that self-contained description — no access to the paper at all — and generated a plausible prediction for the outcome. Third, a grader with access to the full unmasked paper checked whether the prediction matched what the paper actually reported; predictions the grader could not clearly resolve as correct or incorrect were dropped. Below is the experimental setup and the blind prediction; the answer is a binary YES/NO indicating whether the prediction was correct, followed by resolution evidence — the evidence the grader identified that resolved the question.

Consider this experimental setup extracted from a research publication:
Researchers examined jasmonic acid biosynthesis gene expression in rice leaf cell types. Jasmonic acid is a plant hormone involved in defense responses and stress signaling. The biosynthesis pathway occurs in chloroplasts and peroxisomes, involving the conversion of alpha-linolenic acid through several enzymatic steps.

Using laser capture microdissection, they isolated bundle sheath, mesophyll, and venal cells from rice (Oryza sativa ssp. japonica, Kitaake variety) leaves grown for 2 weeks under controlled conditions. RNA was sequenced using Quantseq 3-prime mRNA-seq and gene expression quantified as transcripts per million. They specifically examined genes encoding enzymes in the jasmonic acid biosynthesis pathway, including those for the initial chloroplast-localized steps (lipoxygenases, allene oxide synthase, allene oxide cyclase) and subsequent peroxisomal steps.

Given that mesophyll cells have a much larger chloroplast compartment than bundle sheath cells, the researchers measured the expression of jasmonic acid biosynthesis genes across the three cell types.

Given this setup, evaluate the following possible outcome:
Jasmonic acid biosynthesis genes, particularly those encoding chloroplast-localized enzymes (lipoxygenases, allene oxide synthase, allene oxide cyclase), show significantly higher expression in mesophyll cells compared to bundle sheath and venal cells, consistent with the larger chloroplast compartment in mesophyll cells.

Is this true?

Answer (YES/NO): NO